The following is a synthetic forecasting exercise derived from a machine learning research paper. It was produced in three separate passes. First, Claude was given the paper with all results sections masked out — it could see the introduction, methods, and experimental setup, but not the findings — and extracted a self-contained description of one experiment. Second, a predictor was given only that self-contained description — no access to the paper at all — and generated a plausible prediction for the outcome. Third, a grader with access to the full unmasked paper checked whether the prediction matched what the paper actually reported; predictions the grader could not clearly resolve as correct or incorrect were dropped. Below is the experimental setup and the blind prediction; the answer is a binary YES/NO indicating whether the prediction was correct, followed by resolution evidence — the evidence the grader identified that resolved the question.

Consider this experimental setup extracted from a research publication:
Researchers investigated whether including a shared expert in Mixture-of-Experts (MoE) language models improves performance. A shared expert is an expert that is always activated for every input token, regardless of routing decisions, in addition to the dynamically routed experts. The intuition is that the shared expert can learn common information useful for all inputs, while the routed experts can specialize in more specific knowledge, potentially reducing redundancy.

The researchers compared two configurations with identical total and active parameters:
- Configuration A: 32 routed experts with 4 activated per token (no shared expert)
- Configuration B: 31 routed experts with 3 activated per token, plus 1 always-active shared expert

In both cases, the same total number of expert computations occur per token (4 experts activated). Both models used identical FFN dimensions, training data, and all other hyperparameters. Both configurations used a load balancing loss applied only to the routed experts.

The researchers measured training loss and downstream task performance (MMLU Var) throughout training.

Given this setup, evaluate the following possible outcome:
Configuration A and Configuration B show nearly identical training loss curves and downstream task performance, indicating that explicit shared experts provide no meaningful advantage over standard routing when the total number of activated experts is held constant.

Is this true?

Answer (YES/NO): YES